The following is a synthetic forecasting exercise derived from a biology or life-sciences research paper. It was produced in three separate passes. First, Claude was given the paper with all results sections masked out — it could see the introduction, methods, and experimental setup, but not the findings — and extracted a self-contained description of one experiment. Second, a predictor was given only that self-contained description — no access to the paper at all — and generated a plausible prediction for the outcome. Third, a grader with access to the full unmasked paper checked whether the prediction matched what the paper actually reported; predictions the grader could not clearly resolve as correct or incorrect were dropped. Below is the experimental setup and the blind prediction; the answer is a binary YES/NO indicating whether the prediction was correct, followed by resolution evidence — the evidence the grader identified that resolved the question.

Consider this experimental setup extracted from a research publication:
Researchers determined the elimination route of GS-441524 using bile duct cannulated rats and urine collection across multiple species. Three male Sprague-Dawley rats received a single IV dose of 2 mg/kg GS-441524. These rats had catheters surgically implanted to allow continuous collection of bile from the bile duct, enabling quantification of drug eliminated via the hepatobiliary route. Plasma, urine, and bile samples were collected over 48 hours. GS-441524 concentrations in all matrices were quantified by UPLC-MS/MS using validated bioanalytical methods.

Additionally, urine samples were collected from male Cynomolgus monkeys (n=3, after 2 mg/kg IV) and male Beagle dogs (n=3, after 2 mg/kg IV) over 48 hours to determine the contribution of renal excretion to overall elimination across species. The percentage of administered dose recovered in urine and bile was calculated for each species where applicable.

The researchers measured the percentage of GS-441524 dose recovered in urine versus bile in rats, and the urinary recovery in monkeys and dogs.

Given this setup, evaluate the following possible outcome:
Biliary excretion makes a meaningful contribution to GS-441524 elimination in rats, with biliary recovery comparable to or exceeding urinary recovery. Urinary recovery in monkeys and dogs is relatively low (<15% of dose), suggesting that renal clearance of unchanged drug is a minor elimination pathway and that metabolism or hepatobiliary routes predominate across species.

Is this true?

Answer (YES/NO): NO